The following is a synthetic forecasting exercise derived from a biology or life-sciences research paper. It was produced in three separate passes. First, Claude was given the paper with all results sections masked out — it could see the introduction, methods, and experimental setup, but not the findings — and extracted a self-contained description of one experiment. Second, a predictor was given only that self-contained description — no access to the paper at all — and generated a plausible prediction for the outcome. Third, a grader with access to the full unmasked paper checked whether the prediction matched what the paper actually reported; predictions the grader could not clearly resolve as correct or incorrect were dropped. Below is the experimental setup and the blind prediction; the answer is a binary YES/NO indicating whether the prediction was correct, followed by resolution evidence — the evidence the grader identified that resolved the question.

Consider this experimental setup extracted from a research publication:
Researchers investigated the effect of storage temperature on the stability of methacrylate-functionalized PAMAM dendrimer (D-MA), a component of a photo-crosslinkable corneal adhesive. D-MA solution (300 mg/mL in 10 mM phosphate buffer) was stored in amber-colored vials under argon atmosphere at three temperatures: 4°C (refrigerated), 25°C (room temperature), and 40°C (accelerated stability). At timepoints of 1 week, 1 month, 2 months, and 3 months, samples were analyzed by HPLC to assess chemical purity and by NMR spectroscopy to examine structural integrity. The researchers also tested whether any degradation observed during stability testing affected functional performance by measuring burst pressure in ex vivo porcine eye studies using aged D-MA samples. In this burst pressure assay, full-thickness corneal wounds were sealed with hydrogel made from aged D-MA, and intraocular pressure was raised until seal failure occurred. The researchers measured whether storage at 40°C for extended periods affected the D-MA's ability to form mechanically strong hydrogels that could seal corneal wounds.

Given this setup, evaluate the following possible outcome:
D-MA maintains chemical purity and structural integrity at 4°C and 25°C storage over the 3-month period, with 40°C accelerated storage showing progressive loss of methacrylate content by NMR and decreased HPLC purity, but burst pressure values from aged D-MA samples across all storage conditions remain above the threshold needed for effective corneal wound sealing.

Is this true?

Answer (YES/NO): NO